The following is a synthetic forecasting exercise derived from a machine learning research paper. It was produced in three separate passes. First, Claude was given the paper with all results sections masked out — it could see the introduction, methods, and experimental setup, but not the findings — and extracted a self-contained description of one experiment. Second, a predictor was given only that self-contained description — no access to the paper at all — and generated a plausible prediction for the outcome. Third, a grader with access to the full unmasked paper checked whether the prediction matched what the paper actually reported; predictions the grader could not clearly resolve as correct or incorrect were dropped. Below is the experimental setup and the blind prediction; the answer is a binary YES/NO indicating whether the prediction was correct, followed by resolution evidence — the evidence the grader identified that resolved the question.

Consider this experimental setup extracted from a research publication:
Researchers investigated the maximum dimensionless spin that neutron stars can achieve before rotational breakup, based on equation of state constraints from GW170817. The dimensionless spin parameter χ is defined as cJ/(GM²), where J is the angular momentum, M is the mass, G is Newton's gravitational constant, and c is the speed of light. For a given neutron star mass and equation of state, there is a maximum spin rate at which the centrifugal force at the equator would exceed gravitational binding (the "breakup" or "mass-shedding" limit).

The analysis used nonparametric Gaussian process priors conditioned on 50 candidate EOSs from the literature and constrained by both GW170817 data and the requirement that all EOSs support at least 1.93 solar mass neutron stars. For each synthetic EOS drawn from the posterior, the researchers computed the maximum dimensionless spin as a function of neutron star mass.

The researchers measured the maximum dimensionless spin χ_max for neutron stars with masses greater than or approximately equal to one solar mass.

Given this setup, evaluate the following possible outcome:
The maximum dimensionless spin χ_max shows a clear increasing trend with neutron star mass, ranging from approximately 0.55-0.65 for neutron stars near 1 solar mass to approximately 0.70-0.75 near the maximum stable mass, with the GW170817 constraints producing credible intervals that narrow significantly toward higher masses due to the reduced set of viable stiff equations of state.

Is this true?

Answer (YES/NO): NO